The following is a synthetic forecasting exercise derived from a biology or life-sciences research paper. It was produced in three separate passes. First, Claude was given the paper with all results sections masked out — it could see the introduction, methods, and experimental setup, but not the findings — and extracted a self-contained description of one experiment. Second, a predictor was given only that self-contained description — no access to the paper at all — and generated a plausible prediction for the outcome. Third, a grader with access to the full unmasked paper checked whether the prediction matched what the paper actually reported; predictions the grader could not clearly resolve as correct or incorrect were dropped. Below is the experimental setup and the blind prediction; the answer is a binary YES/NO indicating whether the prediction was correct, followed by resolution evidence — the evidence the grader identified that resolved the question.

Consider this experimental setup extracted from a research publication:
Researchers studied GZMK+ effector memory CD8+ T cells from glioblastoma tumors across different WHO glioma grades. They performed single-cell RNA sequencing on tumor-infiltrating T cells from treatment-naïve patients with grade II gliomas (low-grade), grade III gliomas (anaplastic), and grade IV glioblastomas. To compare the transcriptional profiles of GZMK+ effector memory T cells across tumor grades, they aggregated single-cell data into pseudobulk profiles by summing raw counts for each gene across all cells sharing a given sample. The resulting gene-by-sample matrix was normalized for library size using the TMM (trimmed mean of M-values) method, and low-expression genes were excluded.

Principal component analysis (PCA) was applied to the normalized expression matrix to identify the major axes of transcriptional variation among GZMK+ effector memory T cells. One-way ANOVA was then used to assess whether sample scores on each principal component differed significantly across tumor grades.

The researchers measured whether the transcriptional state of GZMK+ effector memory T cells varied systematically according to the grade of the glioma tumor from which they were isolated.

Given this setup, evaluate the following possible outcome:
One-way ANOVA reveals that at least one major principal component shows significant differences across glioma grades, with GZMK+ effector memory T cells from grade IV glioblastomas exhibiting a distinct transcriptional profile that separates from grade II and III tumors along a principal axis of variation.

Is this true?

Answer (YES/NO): YES